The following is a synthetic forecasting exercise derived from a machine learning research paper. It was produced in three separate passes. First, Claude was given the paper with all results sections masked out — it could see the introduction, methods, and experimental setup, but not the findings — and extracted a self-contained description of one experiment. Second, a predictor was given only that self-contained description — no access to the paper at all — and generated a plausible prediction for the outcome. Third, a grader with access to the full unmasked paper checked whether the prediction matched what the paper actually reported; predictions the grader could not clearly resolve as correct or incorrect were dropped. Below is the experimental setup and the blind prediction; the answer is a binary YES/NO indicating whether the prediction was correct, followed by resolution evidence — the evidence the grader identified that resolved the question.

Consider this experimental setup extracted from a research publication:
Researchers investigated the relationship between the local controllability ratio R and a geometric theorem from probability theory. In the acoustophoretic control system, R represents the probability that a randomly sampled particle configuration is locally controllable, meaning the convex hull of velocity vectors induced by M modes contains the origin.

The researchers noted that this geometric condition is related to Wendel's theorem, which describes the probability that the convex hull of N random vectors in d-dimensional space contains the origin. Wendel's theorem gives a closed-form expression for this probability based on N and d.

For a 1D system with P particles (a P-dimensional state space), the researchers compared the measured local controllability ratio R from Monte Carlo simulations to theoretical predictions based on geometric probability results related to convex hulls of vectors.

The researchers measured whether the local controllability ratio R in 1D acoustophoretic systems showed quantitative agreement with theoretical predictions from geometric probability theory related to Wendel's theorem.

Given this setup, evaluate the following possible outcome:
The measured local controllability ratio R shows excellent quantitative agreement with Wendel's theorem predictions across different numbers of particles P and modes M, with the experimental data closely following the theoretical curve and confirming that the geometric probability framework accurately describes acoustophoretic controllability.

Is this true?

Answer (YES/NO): NO